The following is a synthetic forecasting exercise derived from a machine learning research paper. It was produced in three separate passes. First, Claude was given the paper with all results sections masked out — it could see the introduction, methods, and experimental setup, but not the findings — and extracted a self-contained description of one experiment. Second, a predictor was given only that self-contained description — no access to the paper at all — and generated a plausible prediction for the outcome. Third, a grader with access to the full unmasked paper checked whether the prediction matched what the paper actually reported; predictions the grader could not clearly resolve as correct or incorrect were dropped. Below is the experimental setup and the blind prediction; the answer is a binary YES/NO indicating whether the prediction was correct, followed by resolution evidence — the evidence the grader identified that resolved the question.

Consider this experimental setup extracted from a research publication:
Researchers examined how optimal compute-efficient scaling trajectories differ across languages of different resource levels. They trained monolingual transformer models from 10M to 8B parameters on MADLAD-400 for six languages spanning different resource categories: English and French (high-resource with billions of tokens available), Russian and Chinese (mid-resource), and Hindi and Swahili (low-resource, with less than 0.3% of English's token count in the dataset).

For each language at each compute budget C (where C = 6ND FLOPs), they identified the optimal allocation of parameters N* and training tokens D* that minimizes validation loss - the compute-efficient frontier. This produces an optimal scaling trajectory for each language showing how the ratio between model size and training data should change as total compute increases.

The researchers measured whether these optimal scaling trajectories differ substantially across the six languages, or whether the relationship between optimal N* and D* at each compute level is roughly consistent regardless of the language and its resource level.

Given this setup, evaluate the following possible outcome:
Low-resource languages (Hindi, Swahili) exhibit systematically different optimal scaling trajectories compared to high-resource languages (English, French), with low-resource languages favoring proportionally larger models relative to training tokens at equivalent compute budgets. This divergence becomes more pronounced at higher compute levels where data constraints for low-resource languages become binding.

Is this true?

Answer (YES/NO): NO